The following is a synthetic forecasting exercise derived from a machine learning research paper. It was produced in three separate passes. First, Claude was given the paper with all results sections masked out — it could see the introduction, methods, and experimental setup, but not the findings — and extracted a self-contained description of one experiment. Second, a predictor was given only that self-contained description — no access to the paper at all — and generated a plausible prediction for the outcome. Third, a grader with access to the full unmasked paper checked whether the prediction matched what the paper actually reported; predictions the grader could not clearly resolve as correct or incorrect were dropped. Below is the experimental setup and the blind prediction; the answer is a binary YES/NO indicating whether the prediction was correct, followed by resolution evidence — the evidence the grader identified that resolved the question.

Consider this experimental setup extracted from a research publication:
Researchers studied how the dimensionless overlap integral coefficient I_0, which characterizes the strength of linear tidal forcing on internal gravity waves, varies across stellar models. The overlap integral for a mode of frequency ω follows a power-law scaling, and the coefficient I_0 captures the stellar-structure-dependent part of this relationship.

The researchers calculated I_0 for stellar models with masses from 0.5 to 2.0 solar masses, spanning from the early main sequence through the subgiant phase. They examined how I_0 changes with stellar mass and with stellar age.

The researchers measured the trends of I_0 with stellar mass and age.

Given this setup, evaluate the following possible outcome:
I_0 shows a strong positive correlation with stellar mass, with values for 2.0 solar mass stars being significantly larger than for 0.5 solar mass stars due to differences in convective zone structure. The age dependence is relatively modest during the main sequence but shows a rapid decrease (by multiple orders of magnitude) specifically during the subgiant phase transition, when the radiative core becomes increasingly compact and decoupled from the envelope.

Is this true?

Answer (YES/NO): NO